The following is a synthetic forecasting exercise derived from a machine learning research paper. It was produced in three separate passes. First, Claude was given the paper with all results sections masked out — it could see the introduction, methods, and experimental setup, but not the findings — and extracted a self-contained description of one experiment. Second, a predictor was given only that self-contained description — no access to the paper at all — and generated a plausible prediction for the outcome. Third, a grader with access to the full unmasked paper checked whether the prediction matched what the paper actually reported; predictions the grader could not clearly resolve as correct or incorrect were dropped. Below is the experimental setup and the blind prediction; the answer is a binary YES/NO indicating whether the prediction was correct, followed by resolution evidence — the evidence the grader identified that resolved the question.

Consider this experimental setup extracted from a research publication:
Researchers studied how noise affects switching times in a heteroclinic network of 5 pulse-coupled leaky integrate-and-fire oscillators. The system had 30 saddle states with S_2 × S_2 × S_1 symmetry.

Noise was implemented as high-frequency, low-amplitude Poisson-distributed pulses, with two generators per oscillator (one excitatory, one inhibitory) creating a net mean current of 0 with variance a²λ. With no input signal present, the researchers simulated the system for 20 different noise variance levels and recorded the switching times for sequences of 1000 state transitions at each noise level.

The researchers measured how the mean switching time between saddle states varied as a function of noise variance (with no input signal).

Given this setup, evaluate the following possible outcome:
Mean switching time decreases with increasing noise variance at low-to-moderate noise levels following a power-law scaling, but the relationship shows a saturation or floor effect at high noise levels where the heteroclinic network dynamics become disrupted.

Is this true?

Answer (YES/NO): NO